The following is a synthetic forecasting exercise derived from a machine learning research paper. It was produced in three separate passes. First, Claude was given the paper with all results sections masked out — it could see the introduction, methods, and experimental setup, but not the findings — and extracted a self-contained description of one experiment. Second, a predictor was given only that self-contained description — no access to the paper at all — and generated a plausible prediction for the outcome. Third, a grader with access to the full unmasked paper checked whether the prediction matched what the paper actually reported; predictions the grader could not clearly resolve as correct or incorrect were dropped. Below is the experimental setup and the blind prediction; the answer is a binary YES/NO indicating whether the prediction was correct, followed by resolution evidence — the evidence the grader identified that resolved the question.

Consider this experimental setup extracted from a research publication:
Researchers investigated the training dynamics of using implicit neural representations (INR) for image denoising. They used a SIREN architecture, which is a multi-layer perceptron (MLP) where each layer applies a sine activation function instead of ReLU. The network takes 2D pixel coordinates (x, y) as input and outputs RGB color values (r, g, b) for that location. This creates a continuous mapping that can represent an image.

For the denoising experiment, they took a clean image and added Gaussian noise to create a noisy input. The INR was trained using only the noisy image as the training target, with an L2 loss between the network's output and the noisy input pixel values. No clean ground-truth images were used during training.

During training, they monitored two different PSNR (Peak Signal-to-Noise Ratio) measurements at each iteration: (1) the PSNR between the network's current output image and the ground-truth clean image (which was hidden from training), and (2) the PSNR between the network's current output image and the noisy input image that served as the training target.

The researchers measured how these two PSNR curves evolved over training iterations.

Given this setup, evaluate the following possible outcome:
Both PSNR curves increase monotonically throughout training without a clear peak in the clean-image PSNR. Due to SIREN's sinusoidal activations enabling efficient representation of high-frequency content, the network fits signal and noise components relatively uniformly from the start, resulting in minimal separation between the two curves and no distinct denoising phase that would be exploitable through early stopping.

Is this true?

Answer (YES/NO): NO